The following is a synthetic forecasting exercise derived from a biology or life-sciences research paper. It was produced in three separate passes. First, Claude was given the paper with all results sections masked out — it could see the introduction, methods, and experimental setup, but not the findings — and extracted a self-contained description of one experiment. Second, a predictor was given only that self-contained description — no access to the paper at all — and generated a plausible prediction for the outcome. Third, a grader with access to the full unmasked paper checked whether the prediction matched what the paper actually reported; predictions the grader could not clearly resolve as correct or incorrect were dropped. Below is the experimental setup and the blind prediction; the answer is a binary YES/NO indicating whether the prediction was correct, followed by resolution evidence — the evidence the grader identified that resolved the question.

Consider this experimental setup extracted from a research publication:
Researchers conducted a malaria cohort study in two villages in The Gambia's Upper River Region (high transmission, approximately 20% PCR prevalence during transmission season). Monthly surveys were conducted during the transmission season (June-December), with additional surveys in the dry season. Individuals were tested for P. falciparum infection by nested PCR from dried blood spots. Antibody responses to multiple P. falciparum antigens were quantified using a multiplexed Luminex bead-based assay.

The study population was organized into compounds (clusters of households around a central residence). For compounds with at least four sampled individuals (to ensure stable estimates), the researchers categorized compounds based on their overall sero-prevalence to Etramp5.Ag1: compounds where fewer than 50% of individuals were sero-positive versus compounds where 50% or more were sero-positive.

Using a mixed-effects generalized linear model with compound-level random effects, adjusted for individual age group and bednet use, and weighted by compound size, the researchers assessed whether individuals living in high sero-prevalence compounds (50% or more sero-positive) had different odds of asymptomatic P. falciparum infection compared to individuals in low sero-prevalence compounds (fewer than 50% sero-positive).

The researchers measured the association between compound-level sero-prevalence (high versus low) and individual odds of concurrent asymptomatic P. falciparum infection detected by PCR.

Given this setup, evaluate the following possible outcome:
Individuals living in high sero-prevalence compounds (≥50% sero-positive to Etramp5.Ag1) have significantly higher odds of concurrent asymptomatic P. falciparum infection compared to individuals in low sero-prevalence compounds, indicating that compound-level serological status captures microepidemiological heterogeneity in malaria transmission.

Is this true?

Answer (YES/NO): YES